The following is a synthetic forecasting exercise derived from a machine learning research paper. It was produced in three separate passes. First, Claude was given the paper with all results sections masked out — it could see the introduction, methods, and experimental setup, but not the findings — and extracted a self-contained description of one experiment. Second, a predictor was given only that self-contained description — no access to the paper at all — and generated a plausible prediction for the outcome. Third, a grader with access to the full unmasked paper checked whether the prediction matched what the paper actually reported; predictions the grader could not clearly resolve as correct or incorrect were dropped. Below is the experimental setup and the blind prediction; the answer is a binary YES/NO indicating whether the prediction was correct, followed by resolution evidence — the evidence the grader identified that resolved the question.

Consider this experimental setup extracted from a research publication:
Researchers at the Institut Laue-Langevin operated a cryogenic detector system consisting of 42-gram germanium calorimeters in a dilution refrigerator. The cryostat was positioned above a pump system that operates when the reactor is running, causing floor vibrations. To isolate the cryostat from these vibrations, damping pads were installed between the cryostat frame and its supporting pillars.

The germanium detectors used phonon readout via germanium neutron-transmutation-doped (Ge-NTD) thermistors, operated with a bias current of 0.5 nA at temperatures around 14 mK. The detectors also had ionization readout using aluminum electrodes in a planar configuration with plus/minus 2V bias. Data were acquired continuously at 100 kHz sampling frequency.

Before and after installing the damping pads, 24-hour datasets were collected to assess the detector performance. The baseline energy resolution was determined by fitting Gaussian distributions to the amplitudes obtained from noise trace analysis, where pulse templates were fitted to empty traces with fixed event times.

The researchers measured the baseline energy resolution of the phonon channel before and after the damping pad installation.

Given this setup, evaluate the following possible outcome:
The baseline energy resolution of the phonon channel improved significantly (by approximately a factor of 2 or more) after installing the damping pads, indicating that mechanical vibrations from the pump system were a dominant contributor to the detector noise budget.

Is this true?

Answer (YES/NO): NO